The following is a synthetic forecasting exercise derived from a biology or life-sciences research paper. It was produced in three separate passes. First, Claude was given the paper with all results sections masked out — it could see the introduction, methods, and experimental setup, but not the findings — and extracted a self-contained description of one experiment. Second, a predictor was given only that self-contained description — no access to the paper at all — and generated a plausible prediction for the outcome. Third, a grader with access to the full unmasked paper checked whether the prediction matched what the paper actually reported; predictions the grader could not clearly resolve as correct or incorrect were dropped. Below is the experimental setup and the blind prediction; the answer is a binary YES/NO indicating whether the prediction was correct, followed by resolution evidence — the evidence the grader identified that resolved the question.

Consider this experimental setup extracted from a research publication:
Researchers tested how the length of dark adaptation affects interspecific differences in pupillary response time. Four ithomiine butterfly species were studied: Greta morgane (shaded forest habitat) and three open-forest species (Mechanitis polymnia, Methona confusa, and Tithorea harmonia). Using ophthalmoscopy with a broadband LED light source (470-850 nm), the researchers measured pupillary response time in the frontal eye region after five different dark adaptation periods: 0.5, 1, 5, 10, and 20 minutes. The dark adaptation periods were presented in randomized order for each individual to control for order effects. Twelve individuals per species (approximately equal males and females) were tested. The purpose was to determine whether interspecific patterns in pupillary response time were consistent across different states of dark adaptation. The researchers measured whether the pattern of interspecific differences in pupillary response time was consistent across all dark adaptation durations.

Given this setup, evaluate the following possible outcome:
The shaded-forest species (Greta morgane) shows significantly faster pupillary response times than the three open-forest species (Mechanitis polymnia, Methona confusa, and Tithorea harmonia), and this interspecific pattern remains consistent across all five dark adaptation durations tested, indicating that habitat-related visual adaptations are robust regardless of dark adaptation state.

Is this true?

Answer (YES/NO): NO